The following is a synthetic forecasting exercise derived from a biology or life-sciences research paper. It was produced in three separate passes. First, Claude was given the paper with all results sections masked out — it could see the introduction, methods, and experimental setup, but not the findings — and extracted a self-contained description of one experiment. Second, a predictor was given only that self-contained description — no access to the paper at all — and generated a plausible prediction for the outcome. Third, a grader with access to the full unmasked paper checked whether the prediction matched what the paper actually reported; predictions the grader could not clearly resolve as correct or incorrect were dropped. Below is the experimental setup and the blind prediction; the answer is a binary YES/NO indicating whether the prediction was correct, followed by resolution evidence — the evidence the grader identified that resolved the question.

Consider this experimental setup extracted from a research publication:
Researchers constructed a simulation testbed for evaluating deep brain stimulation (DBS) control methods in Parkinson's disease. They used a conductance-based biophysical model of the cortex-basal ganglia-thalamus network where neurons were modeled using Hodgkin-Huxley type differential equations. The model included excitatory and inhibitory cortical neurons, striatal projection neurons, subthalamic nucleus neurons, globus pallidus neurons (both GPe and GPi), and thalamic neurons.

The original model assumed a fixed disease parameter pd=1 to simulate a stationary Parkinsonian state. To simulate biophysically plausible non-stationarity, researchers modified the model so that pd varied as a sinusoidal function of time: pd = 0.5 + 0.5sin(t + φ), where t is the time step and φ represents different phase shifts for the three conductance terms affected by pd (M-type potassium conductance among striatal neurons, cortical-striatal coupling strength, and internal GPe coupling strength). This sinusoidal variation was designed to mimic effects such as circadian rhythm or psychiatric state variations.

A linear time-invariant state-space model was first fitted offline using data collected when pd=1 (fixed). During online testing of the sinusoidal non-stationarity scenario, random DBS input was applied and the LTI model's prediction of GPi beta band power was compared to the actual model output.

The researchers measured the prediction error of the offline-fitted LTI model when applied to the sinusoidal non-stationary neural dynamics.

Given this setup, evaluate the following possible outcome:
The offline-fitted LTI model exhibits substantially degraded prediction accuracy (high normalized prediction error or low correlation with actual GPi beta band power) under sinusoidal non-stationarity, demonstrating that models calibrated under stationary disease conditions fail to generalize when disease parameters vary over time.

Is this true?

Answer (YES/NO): YES